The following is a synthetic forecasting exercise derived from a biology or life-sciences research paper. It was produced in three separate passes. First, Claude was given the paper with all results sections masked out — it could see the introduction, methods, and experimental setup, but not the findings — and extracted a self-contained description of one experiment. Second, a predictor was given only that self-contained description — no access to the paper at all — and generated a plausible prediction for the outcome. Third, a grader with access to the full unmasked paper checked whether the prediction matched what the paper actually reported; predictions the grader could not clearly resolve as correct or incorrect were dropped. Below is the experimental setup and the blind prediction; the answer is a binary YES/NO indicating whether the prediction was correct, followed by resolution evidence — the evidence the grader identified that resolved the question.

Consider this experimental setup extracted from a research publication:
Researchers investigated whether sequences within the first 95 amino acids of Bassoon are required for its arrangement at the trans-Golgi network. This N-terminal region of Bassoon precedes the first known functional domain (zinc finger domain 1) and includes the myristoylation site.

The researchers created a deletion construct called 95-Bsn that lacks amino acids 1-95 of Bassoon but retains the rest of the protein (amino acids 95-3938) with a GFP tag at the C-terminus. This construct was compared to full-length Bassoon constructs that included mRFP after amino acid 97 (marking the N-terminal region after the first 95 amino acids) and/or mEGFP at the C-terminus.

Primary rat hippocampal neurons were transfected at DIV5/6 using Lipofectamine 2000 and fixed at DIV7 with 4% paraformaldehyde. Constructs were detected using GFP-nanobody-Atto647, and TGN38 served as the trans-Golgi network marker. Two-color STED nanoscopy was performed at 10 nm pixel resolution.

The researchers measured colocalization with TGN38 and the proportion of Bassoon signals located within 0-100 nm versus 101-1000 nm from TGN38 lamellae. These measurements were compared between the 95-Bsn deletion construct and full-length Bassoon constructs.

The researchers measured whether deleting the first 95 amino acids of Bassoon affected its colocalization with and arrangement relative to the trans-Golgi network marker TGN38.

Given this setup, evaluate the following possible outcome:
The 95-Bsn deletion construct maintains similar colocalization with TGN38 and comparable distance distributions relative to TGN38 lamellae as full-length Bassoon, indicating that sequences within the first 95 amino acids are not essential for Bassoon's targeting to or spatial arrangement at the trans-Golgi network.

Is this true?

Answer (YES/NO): NO